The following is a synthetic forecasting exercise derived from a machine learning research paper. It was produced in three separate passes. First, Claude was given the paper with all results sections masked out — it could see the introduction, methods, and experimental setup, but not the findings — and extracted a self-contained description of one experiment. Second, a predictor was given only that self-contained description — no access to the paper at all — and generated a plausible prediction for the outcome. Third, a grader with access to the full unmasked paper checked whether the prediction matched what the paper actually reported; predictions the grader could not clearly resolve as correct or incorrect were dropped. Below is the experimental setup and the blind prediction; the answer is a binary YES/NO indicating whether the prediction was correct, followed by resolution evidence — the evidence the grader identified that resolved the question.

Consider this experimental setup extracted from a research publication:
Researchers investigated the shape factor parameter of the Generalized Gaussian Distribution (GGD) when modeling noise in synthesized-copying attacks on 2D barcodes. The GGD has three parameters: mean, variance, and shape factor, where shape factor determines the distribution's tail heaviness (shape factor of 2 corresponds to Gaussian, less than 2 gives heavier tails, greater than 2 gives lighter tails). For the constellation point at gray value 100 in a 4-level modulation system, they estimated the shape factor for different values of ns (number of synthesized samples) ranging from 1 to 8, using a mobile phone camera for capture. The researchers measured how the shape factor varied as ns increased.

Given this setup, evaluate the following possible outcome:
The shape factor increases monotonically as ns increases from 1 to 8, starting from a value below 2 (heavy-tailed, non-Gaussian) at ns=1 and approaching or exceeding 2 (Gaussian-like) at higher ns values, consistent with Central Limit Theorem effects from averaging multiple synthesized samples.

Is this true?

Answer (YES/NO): NO